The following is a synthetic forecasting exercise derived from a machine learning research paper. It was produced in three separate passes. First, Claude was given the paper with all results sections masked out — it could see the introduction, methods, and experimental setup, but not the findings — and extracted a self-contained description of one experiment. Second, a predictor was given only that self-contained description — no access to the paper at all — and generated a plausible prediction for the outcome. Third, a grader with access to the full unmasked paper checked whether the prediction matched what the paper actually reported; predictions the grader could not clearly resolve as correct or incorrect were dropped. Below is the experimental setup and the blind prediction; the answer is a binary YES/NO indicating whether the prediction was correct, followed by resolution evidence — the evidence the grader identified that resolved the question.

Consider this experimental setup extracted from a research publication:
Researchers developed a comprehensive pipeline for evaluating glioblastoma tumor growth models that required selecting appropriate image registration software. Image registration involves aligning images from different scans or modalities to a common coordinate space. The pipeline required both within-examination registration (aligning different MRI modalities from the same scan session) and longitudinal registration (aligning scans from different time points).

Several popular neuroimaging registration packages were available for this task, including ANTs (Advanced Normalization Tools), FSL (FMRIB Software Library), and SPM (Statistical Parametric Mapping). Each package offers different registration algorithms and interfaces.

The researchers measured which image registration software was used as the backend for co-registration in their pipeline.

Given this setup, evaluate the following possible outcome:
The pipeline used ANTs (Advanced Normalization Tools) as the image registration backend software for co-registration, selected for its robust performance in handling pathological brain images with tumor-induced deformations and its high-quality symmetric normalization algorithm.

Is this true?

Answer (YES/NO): YES